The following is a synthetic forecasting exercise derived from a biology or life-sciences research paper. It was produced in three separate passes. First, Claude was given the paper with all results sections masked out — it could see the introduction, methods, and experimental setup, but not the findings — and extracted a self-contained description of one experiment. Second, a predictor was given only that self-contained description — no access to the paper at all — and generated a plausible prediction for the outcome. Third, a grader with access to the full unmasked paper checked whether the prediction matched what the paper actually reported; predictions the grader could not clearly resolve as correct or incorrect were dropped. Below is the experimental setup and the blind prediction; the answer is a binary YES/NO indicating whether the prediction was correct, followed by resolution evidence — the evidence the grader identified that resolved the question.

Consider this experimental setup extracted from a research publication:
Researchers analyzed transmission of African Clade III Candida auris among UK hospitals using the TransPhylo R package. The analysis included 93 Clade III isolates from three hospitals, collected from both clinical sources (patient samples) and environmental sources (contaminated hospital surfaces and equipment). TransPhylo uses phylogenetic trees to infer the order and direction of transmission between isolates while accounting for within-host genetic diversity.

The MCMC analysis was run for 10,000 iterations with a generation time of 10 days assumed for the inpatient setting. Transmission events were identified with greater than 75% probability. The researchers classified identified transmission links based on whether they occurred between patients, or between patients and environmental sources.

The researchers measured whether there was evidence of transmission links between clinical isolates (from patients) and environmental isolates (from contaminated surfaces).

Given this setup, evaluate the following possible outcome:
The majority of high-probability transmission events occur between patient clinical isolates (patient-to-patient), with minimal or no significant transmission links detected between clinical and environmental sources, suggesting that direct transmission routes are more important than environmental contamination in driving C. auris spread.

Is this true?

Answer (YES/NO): NO